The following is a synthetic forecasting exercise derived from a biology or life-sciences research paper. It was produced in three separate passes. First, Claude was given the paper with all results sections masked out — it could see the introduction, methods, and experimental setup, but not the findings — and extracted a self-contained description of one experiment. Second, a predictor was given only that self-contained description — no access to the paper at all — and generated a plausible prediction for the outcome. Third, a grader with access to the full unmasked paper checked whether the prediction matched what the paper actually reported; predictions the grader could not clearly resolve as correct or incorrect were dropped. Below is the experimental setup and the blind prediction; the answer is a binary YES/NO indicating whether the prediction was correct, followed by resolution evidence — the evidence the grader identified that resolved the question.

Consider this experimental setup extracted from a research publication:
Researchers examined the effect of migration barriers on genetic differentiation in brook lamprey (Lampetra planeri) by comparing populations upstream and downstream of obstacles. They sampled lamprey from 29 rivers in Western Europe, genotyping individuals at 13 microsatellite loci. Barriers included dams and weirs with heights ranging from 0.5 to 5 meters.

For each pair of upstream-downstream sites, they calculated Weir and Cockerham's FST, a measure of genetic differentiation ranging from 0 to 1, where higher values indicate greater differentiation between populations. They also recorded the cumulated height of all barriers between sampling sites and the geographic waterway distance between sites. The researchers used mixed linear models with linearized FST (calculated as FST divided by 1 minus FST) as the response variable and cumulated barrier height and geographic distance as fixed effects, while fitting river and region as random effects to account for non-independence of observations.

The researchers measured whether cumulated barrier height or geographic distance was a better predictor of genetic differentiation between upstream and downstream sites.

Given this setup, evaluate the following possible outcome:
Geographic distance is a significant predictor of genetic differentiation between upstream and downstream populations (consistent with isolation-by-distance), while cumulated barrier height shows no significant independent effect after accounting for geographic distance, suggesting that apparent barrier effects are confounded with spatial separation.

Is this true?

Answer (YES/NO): NO